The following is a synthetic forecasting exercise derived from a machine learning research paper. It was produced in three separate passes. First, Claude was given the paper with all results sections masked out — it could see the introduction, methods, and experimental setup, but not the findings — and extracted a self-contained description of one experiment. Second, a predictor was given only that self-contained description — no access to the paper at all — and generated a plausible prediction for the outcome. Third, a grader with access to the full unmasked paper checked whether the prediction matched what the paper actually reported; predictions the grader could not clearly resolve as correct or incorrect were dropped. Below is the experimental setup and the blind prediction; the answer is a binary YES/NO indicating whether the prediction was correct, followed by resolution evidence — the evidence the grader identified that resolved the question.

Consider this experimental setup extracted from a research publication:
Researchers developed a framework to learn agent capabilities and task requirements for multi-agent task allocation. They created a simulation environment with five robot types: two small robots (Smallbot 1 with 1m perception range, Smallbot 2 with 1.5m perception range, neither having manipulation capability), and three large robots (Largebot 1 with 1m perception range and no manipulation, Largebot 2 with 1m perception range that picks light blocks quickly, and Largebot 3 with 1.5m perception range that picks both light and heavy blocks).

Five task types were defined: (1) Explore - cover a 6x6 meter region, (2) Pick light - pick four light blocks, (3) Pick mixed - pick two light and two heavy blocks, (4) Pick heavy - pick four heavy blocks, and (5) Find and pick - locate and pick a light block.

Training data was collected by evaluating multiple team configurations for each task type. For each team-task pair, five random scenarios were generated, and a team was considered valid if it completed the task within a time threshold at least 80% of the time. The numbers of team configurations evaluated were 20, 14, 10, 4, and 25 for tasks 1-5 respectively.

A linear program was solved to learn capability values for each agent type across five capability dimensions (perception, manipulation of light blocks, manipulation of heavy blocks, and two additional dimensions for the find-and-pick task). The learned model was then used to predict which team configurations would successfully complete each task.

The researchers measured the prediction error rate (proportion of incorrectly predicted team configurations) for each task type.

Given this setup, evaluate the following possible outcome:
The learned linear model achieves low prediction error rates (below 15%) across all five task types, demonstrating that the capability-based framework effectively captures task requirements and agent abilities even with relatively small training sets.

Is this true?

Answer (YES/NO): YES